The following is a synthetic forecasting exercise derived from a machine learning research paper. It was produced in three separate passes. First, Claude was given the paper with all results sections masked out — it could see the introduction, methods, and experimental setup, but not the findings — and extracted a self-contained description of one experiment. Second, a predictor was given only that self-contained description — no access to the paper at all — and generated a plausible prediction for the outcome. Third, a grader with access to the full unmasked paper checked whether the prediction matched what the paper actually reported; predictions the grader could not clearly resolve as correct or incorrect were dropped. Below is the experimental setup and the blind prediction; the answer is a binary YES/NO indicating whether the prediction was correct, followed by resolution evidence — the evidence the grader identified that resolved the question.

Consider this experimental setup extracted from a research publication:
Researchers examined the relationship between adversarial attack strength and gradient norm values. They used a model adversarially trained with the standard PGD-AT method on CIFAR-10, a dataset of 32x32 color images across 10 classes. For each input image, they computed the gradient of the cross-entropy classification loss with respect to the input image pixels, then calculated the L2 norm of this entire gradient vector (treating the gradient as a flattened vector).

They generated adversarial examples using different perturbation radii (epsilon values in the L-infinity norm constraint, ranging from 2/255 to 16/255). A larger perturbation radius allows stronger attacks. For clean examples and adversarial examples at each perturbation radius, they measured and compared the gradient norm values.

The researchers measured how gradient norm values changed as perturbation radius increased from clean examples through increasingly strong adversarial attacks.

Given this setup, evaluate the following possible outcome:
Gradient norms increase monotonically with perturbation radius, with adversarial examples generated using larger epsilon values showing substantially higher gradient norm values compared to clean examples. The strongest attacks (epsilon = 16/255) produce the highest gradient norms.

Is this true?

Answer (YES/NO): YES